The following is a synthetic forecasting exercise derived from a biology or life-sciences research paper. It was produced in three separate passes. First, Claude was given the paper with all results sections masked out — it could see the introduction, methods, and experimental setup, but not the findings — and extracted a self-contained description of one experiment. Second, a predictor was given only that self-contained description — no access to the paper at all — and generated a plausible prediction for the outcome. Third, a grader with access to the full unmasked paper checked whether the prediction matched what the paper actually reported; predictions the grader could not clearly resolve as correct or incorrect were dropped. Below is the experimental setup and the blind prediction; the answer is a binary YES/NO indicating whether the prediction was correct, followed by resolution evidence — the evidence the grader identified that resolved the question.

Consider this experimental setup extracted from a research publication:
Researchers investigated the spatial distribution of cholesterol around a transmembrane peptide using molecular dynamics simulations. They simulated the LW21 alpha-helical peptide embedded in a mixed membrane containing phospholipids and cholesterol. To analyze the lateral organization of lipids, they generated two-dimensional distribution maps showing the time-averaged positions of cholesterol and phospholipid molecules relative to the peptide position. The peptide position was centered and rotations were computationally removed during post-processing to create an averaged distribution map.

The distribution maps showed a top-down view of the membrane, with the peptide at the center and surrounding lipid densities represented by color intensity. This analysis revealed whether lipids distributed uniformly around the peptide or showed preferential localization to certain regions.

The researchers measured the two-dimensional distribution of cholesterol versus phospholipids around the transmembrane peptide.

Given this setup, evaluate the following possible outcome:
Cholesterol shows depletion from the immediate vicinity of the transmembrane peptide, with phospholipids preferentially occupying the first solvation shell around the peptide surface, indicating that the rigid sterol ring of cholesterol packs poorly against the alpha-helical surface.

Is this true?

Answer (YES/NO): YES